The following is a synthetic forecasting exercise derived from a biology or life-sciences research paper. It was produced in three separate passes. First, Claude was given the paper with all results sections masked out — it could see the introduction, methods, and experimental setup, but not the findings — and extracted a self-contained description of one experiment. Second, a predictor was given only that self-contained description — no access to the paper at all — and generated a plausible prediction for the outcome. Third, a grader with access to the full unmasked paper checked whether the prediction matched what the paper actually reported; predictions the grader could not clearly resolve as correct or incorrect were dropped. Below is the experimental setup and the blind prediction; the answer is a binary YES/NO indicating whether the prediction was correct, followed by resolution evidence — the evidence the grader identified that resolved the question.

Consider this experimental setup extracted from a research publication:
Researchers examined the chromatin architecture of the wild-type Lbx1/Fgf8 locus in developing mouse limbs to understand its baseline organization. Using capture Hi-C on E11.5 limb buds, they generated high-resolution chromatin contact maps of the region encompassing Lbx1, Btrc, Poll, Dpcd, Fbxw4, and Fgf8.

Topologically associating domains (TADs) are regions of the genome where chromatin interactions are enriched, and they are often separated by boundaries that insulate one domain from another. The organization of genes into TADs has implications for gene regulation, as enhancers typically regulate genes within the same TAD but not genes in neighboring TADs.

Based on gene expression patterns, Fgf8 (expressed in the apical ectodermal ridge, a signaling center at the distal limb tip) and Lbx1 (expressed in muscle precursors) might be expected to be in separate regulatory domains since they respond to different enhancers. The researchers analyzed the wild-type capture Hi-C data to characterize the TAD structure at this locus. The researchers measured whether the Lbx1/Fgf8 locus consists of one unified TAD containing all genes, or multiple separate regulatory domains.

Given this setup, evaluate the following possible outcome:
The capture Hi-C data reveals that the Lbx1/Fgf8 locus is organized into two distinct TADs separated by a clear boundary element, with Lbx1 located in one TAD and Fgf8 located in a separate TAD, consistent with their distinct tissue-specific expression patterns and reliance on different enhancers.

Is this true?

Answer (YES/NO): YES